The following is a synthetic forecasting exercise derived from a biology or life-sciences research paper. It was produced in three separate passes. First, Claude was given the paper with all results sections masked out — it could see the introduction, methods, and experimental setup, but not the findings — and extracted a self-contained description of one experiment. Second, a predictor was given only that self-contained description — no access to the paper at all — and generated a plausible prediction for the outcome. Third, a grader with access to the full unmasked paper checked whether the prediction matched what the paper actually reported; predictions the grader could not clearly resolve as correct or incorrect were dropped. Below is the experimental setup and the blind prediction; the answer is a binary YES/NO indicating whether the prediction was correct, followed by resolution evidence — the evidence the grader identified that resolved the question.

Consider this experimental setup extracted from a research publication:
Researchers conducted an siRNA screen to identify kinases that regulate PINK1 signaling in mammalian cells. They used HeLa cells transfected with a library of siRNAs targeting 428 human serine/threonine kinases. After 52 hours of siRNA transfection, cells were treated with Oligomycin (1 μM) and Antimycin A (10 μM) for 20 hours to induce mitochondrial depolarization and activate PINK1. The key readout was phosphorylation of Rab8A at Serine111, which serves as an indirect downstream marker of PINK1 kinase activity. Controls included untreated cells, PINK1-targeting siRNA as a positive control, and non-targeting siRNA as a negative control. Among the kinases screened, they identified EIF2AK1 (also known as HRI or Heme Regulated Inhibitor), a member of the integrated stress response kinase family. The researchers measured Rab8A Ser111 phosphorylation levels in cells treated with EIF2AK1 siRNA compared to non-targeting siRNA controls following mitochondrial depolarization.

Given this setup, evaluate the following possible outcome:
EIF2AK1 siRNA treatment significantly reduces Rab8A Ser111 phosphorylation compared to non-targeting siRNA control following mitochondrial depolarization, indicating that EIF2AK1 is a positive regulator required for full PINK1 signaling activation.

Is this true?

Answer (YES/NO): NO